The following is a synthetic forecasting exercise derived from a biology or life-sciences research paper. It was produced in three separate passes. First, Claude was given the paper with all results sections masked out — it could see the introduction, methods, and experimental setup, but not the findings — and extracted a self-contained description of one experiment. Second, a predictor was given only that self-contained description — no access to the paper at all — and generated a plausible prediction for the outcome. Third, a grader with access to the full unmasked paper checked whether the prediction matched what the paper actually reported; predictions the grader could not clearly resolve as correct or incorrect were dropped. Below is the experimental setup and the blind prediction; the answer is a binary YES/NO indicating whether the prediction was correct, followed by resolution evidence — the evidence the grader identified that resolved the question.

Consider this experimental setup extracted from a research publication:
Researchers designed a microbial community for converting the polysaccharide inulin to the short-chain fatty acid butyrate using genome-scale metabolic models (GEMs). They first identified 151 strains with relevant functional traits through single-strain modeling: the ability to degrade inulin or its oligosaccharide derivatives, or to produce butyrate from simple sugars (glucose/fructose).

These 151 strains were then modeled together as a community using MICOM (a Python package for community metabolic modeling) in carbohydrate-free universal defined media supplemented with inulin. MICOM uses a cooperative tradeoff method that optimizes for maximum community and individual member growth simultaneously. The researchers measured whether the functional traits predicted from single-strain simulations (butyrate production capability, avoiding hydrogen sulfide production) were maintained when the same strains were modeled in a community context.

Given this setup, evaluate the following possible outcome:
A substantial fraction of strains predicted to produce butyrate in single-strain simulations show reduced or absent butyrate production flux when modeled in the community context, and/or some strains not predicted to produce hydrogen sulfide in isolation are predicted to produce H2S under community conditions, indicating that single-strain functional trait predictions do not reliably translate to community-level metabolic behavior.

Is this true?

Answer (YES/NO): YES